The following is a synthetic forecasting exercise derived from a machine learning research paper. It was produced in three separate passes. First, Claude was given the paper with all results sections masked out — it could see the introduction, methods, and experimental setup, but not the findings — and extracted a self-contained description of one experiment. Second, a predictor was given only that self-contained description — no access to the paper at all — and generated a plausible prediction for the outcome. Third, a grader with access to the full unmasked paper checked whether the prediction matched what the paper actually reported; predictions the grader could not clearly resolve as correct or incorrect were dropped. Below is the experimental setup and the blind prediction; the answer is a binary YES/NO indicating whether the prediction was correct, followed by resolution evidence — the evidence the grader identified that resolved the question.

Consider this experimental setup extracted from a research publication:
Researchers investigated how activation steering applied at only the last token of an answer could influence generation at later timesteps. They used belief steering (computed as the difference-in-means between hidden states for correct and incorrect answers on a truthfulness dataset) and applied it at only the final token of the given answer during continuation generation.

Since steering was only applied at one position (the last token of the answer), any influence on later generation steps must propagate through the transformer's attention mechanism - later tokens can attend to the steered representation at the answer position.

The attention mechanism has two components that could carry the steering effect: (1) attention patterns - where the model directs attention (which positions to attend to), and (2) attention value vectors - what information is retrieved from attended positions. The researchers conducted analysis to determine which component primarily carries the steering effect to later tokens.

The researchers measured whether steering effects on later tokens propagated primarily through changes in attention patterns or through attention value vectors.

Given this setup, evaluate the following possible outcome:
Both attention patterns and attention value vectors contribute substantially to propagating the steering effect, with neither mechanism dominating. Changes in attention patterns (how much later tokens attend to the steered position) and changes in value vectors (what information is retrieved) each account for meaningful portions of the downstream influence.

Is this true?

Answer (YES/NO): NO